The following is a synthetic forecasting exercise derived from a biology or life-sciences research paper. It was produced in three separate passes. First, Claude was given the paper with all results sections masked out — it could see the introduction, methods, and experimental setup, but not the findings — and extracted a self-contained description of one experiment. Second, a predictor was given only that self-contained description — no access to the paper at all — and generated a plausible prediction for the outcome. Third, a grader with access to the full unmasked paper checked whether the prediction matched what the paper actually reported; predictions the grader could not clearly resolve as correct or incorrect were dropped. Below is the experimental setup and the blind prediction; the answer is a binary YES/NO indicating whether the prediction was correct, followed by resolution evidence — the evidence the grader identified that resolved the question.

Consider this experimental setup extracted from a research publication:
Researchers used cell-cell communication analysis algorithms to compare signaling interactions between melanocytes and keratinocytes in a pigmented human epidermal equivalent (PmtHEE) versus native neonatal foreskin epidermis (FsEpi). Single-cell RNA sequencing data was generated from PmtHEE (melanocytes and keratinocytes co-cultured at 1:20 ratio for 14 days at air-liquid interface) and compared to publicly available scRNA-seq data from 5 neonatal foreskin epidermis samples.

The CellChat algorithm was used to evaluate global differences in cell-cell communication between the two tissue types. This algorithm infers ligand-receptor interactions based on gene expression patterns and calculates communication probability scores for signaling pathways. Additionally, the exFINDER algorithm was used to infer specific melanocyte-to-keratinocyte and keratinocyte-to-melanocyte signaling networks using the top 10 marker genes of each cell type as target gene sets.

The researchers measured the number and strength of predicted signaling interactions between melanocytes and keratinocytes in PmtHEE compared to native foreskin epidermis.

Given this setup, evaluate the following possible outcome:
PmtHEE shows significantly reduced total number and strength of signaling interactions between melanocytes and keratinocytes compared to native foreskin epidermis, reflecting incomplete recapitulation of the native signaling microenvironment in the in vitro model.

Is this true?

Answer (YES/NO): YES